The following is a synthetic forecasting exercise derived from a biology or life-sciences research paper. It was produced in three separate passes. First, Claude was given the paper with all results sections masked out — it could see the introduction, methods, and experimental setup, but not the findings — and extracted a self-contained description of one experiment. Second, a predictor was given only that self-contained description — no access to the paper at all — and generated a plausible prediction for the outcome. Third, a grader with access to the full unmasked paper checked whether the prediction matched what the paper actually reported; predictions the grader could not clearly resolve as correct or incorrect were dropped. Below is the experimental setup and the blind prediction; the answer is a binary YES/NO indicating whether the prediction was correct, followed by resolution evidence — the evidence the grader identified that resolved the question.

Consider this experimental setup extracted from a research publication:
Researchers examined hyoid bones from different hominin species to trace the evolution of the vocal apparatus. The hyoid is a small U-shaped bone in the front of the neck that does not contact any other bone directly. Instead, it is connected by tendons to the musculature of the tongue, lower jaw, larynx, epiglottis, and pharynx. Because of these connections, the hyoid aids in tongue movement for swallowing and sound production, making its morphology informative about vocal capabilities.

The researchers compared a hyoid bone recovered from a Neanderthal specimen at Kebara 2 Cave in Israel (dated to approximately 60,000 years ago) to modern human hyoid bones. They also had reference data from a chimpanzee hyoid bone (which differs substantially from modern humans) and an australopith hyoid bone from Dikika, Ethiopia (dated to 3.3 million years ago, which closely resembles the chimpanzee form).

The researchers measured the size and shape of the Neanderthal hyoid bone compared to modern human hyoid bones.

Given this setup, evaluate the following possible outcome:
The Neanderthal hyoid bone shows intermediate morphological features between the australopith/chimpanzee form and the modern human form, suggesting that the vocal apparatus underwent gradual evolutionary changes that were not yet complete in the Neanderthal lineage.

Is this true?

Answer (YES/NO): NO